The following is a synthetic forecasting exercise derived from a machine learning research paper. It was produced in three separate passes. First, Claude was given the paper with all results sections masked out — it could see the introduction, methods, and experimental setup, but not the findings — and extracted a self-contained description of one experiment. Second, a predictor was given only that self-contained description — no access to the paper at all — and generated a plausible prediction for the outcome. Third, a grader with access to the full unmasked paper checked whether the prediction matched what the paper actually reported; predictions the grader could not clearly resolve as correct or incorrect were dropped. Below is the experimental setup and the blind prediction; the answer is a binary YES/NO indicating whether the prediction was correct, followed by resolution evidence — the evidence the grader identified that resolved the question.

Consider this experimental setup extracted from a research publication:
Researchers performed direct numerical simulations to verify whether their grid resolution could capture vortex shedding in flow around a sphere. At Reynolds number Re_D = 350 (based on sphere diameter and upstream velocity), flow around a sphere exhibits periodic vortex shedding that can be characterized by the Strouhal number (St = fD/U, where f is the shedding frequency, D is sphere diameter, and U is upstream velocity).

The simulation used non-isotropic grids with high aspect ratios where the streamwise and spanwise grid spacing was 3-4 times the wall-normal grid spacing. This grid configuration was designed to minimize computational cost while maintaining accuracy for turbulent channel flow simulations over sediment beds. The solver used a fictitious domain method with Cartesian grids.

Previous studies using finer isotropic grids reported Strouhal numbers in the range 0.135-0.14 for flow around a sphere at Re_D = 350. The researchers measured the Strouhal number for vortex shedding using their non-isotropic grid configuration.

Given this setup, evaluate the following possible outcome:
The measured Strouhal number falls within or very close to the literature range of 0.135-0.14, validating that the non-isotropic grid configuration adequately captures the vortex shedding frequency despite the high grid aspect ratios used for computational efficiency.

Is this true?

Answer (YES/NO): YES